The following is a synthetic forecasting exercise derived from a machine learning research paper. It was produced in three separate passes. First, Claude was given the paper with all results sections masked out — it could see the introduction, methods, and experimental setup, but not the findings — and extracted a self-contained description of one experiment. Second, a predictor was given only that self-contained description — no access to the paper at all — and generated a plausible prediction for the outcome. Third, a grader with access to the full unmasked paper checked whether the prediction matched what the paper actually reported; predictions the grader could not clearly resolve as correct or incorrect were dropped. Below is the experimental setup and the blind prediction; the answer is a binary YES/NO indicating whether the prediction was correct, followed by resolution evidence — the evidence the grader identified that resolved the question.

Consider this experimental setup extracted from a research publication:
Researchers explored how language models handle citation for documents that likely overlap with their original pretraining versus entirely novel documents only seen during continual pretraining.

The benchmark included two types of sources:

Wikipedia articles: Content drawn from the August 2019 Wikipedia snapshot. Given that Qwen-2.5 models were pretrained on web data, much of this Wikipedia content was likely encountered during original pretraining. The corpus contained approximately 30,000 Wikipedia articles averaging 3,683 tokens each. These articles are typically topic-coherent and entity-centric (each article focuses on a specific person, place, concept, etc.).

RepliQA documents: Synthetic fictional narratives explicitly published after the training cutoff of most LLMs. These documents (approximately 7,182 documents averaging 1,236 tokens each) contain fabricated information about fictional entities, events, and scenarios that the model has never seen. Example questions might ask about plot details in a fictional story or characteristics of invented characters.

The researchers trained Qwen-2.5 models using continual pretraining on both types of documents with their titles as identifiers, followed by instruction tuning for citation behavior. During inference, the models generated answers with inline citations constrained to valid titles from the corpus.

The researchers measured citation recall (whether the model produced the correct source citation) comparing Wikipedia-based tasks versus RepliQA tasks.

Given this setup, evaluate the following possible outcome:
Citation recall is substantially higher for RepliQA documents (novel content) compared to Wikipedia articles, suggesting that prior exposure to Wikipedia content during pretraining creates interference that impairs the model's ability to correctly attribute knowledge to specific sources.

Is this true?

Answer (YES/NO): NO